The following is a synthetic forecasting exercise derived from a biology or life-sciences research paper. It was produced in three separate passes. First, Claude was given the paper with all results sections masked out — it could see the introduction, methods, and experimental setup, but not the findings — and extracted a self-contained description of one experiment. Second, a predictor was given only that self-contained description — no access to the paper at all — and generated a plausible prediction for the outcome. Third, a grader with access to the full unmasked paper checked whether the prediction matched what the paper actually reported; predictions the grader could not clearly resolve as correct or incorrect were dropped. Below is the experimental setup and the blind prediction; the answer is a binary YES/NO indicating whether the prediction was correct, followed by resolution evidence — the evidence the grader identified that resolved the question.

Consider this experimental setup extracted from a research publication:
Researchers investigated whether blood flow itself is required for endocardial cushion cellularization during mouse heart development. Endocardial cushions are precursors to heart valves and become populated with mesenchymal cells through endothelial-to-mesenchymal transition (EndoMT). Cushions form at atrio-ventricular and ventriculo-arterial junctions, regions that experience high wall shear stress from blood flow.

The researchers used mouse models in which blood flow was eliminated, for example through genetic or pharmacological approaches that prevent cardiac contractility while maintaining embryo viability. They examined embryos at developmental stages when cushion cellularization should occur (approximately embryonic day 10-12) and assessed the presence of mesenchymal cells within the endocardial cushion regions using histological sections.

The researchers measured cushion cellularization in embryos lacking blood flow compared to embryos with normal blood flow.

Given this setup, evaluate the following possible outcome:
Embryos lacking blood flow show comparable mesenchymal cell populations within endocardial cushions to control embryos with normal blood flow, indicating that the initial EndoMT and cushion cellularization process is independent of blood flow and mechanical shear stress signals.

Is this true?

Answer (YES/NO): NO